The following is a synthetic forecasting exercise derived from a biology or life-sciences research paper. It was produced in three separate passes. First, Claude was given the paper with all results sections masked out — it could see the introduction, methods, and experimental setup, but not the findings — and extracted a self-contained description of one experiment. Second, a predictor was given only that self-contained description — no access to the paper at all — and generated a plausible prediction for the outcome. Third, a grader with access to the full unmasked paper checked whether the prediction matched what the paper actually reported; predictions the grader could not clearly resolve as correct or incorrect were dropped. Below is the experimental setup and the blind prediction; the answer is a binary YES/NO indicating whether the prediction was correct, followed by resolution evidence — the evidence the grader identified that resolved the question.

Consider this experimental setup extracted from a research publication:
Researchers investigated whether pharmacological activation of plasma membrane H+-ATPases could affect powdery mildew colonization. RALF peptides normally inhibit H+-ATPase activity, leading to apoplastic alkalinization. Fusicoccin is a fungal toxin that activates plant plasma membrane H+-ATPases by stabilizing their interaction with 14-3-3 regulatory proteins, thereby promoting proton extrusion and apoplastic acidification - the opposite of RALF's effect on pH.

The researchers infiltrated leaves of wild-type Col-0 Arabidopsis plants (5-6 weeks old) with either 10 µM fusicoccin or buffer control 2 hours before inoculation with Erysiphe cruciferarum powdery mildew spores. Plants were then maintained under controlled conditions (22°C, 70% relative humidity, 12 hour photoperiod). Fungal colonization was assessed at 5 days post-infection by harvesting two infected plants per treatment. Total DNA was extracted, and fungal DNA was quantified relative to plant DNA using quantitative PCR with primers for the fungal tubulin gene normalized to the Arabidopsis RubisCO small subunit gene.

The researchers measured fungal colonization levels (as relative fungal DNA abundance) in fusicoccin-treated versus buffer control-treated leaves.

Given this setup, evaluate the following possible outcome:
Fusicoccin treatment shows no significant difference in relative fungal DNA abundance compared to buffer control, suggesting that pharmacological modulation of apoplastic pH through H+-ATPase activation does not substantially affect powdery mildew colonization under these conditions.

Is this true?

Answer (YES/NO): NO